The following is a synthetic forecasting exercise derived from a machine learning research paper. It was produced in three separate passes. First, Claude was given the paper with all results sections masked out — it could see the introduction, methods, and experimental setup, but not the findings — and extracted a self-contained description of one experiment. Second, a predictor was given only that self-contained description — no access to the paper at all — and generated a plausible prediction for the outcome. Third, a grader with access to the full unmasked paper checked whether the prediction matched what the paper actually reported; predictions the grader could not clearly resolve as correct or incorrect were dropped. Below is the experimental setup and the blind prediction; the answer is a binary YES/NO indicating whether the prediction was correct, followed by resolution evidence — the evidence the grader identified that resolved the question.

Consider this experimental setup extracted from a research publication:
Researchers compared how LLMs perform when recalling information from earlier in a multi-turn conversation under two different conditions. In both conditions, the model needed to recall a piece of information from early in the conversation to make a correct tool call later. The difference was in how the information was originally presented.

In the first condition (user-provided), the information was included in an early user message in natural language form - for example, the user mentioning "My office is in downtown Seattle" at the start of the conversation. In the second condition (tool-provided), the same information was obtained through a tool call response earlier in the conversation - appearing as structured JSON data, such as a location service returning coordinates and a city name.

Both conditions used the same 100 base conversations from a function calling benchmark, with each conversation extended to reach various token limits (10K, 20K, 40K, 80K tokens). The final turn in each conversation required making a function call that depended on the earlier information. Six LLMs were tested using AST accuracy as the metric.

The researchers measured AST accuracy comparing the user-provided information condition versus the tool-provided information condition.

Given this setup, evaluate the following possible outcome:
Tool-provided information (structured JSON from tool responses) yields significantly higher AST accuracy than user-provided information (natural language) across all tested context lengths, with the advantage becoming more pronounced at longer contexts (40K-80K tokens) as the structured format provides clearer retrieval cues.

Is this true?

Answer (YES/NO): NO